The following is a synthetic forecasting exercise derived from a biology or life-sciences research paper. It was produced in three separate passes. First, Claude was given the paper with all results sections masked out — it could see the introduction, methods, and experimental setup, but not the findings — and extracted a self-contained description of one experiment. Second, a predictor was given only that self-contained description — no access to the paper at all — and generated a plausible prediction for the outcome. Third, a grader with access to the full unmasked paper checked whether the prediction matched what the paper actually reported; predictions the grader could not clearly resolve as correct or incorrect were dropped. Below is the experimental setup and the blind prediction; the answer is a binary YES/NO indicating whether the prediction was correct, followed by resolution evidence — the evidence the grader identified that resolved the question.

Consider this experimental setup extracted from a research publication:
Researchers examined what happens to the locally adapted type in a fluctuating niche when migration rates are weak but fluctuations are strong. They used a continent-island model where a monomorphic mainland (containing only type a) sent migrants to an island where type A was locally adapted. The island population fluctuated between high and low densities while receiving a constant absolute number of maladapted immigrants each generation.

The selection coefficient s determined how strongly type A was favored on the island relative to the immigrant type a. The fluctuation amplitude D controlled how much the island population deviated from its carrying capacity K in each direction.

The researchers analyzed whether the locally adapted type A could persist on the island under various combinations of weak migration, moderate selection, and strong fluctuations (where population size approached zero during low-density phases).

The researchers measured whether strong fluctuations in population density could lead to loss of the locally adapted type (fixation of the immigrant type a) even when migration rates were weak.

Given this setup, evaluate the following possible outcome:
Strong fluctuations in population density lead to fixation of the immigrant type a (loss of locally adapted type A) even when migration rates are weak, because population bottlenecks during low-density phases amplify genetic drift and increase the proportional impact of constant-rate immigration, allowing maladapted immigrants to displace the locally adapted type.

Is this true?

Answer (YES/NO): NO